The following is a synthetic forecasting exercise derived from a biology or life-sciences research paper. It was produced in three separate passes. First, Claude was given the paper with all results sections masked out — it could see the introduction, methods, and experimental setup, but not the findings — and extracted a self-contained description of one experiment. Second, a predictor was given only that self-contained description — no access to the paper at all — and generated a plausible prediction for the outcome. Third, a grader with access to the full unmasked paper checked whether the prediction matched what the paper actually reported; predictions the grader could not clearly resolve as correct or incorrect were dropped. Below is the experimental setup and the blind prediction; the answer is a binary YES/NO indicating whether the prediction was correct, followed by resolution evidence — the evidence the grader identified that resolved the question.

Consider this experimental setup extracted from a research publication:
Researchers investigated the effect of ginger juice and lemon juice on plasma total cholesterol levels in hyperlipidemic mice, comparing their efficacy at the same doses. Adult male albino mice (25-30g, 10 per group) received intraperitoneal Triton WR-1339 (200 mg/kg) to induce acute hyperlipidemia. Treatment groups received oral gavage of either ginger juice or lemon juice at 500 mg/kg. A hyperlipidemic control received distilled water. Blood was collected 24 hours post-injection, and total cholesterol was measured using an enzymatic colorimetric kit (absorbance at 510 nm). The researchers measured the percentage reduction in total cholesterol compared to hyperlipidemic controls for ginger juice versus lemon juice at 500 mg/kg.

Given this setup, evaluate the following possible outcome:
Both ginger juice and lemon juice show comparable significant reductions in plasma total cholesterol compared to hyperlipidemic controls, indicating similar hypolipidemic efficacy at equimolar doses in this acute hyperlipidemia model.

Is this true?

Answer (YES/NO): YES